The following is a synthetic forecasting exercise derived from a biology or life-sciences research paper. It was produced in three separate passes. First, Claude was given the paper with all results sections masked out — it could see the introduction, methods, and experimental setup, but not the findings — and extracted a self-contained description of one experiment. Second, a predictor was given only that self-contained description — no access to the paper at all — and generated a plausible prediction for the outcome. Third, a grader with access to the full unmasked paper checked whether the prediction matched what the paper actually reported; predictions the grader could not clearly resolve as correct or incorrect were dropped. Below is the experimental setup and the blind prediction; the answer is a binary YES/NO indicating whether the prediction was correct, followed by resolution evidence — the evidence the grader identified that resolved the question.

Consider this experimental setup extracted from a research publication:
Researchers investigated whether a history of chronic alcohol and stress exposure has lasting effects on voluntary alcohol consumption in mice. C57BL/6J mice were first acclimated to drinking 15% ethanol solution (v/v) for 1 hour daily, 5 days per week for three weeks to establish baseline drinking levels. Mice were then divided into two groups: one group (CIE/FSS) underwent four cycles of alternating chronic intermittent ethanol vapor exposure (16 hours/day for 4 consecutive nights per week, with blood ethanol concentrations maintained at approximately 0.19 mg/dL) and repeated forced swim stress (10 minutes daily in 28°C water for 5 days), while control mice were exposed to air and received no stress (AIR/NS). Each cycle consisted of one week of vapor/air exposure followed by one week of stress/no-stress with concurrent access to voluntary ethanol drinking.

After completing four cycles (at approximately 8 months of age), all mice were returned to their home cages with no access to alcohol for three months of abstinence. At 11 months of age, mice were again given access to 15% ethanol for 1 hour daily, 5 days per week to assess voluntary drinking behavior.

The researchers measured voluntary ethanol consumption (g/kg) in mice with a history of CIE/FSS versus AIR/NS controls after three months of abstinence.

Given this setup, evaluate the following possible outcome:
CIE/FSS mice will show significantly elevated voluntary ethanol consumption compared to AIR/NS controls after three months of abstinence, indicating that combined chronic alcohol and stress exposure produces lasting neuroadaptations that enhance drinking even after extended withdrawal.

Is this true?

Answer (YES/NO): YES